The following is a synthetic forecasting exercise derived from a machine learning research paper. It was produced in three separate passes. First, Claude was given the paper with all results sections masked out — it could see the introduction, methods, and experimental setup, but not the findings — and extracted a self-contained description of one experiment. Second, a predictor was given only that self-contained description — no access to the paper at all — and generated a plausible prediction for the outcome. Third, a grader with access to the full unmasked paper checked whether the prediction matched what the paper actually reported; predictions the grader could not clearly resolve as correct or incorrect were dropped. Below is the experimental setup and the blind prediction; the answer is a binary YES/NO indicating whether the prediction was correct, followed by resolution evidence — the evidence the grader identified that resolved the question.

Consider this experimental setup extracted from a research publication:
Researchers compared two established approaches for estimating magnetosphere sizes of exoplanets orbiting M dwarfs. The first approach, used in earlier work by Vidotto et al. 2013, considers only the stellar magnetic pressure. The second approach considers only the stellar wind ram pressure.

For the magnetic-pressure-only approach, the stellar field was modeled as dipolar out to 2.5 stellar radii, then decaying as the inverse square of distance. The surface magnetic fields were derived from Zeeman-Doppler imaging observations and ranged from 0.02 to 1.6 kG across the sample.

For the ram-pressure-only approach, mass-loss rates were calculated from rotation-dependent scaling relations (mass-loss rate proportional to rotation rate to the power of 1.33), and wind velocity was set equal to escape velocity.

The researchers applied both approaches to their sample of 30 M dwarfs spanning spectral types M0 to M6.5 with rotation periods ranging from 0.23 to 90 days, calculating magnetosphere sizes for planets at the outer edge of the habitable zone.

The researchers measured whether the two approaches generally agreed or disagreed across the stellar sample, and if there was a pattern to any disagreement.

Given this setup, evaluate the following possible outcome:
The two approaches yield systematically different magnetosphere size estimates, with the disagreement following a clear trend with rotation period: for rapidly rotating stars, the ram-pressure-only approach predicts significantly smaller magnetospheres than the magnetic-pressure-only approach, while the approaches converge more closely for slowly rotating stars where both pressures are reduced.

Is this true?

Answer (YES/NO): NO